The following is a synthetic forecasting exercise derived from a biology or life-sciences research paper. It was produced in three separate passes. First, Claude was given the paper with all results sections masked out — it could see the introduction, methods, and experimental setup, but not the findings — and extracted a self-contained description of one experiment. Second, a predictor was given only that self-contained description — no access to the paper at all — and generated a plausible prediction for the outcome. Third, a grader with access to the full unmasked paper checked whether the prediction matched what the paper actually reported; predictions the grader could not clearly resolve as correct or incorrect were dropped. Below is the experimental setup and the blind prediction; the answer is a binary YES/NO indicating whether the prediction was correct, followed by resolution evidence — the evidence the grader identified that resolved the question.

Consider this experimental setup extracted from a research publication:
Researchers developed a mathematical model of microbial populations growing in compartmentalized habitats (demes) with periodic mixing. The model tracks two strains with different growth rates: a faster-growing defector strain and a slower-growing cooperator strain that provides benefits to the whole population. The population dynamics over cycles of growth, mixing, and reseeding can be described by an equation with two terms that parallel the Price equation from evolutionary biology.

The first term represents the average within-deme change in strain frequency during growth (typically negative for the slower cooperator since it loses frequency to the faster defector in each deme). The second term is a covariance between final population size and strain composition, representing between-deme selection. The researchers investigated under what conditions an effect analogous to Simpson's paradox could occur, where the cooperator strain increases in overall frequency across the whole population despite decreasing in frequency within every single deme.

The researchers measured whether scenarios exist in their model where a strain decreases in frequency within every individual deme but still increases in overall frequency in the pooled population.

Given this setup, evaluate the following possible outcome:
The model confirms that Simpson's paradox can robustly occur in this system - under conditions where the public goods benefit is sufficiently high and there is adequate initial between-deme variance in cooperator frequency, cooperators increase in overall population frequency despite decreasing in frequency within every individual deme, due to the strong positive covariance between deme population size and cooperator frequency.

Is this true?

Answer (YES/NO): YES